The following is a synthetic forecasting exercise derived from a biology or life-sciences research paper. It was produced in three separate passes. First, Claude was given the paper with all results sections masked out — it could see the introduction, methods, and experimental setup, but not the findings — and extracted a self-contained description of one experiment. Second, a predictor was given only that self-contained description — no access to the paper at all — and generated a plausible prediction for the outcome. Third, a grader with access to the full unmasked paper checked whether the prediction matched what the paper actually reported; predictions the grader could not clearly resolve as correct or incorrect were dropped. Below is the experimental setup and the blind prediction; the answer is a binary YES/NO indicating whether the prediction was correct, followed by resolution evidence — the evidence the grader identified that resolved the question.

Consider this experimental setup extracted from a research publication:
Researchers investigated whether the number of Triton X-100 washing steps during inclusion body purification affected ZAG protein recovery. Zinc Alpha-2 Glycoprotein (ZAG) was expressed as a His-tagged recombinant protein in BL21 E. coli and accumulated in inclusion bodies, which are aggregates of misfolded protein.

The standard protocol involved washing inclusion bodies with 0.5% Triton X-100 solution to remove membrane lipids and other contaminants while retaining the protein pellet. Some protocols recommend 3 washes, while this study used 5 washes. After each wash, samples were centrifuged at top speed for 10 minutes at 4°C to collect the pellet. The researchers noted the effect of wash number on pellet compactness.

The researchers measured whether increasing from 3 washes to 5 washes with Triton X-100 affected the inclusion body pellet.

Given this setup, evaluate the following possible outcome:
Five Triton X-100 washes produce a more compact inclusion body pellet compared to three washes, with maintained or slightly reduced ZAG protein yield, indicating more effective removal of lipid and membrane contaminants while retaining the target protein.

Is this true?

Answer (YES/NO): YES